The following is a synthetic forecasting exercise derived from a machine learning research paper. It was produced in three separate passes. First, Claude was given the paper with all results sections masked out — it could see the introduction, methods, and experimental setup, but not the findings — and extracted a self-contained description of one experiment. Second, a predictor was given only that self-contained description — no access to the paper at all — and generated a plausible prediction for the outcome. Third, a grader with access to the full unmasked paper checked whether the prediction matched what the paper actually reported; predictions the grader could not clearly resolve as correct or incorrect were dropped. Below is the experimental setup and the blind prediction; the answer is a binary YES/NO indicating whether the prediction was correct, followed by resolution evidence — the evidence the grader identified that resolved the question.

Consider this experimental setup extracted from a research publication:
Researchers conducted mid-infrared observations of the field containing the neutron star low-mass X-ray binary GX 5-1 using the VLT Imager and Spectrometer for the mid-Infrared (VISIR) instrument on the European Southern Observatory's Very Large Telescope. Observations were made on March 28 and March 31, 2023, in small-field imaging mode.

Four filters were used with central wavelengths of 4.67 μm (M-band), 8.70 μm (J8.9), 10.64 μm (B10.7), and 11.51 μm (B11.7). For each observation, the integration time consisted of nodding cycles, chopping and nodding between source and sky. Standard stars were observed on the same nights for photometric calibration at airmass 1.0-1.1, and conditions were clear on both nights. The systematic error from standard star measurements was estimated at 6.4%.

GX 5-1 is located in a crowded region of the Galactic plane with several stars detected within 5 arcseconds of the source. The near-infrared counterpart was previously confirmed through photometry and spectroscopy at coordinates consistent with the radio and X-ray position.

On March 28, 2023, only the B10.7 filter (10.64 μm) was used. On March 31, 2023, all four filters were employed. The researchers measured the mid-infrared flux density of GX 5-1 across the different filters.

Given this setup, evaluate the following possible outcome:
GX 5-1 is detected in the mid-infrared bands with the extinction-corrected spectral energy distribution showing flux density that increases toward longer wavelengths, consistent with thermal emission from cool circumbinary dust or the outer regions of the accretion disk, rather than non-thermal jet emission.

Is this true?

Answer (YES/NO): NO